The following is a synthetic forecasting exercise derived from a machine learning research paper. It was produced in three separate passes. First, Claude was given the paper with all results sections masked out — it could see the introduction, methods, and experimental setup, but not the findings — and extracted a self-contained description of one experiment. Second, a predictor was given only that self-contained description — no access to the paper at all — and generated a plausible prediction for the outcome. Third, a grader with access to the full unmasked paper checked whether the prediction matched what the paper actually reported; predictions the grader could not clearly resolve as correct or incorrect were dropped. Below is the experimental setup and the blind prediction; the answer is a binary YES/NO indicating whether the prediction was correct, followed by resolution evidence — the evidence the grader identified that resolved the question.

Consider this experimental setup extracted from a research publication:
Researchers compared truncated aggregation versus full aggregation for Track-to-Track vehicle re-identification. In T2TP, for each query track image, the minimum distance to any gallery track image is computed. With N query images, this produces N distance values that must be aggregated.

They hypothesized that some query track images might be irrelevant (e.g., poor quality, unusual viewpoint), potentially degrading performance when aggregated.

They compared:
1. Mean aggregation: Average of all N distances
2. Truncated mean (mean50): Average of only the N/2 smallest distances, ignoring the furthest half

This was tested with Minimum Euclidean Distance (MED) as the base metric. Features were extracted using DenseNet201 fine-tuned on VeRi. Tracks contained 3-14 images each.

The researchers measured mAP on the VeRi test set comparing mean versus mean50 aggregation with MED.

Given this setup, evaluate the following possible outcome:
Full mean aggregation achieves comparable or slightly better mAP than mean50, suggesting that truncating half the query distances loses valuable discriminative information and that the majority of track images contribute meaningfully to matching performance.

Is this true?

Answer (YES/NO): NO